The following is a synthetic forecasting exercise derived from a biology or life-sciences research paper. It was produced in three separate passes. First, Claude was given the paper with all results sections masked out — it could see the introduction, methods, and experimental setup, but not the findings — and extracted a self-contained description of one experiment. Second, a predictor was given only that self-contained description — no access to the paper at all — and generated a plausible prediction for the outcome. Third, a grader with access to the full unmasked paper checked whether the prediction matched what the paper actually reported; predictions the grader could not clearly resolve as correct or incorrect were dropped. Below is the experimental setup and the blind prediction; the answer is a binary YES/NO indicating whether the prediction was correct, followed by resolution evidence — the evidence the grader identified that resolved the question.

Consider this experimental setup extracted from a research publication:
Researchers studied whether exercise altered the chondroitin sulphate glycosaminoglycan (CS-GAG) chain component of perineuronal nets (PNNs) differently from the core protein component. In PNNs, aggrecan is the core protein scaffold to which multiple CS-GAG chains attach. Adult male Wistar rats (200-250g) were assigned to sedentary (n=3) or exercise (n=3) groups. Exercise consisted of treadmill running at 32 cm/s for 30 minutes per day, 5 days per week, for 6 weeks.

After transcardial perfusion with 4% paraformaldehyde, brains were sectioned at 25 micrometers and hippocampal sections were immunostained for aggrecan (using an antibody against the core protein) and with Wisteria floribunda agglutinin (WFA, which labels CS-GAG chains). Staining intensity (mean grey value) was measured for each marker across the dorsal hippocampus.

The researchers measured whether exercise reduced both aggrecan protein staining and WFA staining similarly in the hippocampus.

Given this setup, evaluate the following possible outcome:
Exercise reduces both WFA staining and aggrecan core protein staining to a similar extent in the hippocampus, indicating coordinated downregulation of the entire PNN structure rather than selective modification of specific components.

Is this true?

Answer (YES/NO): NO